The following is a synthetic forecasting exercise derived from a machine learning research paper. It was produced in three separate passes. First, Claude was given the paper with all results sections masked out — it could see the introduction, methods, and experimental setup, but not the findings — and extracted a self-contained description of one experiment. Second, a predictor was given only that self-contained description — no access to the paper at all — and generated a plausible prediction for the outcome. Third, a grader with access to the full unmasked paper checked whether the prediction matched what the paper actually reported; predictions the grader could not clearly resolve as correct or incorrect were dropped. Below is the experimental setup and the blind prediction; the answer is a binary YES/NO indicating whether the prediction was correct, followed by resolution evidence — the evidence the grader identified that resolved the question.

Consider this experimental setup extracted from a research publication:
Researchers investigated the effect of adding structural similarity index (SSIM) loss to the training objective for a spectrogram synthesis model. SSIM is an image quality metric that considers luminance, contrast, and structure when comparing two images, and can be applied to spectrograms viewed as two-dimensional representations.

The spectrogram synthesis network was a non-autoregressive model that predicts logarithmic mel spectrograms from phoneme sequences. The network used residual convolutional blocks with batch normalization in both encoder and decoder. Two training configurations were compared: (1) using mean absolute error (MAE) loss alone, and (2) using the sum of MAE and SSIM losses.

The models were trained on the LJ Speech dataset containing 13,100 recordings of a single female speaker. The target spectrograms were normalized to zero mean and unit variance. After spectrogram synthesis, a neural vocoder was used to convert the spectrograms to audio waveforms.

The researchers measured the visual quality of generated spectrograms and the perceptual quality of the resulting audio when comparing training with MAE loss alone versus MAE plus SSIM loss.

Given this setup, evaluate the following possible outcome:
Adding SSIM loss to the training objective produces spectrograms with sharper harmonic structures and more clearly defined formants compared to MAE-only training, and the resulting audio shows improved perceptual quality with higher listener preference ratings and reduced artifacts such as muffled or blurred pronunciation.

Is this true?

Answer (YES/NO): NO